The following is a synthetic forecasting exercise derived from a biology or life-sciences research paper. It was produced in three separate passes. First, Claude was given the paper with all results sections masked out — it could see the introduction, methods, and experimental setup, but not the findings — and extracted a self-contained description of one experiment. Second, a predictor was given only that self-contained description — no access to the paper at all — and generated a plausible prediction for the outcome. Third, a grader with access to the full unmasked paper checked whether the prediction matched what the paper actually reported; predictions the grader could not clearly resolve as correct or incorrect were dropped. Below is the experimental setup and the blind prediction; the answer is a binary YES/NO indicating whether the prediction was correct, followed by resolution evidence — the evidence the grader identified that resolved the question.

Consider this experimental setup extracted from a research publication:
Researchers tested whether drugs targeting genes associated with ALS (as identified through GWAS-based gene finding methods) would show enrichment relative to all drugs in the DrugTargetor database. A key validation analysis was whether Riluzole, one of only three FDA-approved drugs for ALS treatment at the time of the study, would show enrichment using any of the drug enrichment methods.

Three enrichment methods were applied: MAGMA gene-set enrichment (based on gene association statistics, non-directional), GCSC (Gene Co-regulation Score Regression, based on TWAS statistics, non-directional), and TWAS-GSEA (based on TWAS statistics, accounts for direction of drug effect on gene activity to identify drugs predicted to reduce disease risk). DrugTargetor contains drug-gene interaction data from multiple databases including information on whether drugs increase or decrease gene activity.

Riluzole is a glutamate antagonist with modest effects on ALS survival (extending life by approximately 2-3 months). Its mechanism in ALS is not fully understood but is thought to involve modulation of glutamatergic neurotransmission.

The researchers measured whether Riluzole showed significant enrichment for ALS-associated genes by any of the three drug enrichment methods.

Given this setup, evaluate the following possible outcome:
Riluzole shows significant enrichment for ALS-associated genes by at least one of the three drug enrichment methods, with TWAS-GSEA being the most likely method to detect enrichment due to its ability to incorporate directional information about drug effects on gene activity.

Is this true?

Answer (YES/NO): NO